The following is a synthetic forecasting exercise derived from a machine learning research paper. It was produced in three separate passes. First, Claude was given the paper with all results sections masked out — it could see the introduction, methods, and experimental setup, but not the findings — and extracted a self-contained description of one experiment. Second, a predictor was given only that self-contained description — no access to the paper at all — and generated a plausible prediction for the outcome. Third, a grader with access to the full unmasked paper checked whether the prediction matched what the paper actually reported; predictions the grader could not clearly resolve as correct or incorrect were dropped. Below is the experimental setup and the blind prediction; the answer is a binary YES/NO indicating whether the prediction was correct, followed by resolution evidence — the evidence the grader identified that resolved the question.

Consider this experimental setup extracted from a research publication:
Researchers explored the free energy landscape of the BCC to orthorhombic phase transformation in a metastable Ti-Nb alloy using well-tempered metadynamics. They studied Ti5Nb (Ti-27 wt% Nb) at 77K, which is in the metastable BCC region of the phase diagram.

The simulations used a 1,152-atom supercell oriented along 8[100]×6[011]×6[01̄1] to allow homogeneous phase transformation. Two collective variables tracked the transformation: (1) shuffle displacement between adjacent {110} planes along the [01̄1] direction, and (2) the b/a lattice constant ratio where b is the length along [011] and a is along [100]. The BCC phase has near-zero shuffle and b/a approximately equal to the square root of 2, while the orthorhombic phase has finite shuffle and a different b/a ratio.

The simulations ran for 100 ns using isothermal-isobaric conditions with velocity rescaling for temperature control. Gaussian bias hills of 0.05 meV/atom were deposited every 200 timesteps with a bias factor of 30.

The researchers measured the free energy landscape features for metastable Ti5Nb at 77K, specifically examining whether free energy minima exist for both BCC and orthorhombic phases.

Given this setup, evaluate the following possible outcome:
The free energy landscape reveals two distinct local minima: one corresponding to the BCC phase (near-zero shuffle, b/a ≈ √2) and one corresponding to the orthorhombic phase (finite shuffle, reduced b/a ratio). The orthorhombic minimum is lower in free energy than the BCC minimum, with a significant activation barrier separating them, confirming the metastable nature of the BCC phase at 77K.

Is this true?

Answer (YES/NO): NO